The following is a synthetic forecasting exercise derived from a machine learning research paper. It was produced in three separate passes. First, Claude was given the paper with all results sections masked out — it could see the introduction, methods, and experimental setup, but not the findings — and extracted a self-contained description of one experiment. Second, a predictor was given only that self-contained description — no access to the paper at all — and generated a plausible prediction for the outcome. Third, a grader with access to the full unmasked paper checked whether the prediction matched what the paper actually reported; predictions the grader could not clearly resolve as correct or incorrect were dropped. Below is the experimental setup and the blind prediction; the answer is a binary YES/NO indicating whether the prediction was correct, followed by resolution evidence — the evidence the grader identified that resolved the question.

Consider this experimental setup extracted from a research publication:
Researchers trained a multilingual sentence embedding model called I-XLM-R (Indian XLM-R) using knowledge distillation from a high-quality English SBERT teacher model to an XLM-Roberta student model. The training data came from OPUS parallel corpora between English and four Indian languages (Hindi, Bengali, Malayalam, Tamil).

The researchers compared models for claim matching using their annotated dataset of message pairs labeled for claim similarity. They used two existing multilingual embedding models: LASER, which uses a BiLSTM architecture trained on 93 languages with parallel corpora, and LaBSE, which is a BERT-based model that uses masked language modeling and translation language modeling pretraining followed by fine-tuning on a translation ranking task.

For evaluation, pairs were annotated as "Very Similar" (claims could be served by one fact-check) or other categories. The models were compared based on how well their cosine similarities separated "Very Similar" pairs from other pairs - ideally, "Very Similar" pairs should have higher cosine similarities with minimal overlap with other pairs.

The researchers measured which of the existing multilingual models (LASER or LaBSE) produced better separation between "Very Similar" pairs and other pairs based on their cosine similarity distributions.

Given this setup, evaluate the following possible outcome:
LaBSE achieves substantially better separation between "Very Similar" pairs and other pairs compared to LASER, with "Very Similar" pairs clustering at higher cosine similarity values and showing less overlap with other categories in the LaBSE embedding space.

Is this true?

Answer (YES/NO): NO